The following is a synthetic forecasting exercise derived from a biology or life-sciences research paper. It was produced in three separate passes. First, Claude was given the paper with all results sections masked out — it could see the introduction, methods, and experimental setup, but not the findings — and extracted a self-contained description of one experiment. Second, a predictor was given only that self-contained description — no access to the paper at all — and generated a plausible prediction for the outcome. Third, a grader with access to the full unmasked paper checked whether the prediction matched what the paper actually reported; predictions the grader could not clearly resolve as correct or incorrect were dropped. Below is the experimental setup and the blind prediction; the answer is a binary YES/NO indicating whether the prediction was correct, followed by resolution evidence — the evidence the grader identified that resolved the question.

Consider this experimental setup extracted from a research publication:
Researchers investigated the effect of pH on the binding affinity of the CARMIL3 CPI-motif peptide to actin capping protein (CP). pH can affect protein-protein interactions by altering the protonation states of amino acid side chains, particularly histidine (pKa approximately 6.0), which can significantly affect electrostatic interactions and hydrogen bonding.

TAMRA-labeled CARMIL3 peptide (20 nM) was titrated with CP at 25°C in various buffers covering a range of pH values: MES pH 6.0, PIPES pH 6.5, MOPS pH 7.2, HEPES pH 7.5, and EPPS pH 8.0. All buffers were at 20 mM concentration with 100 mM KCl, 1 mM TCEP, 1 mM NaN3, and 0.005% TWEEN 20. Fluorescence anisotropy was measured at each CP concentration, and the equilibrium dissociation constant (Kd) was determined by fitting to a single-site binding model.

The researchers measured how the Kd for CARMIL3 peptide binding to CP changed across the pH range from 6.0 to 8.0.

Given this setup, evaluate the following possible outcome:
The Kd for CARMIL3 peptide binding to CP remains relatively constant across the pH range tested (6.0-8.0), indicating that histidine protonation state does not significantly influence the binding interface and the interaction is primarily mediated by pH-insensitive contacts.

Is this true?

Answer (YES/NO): NO